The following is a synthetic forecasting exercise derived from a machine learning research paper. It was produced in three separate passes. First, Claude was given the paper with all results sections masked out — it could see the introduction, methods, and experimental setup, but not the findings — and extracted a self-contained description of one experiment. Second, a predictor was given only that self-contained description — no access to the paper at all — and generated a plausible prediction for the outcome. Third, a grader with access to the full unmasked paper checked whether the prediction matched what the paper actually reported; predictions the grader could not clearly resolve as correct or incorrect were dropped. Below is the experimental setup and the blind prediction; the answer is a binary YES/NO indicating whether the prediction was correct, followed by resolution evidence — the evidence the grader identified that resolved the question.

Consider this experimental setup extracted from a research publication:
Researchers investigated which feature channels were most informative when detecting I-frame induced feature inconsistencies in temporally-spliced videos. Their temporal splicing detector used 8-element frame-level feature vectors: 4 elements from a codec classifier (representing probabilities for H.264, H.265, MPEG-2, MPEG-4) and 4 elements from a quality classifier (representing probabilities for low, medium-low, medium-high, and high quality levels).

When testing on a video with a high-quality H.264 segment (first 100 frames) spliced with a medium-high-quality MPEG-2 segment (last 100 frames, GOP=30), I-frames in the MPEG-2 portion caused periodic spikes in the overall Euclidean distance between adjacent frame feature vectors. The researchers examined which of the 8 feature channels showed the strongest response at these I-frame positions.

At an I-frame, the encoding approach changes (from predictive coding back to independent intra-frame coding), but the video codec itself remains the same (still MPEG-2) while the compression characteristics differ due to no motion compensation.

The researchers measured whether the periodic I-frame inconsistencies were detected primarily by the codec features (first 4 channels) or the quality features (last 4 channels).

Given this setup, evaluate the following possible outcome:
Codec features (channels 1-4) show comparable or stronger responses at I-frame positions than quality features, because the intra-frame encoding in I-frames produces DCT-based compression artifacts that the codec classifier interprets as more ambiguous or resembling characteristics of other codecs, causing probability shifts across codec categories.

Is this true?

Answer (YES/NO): NO